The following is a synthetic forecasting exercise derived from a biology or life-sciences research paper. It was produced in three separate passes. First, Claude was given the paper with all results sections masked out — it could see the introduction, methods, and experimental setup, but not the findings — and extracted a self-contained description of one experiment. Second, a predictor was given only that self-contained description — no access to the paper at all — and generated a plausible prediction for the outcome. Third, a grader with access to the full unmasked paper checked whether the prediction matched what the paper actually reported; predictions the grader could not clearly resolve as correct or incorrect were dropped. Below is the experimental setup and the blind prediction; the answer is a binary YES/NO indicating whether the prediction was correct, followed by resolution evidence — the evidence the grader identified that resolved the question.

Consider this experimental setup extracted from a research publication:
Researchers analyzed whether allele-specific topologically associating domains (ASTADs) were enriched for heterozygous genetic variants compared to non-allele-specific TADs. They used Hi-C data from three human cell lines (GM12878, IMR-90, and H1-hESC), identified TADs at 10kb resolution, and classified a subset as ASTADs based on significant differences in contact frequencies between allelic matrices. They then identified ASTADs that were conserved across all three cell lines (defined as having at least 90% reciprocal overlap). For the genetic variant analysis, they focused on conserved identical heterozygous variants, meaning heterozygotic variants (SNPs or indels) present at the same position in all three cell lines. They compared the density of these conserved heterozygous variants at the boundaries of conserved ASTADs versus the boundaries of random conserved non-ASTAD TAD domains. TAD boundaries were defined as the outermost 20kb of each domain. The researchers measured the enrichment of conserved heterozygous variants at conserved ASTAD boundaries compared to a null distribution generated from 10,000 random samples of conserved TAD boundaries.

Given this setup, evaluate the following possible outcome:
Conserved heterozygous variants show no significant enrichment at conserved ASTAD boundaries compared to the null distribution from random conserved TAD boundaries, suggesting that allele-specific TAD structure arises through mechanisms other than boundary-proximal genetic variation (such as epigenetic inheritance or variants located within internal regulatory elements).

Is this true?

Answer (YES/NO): NO